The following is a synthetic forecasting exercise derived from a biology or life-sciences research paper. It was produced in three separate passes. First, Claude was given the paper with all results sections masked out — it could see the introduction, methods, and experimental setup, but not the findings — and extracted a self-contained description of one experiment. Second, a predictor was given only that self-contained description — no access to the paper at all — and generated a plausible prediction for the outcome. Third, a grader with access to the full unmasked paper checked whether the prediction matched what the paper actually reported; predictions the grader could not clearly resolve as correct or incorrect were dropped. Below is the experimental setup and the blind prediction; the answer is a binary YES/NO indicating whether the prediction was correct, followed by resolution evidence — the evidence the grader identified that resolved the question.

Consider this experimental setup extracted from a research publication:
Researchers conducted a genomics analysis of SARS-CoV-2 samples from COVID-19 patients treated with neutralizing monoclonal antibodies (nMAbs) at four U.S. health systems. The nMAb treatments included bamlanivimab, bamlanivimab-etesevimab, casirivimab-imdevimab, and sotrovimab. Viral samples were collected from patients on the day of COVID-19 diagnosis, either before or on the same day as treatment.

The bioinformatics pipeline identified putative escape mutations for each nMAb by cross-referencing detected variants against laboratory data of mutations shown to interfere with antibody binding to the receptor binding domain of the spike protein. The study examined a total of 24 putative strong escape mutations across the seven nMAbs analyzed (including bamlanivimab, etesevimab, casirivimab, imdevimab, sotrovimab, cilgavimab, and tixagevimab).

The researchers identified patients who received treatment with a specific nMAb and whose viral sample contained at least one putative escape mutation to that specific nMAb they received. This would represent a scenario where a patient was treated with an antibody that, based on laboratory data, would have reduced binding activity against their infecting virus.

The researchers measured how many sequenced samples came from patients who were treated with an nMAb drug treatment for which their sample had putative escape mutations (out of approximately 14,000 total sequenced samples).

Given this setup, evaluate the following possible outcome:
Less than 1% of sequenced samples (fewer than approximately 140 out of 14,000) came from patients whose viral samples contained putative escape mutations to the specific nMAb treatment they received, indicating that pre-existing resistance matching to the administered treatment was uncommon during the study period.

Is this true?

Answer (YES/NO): NO